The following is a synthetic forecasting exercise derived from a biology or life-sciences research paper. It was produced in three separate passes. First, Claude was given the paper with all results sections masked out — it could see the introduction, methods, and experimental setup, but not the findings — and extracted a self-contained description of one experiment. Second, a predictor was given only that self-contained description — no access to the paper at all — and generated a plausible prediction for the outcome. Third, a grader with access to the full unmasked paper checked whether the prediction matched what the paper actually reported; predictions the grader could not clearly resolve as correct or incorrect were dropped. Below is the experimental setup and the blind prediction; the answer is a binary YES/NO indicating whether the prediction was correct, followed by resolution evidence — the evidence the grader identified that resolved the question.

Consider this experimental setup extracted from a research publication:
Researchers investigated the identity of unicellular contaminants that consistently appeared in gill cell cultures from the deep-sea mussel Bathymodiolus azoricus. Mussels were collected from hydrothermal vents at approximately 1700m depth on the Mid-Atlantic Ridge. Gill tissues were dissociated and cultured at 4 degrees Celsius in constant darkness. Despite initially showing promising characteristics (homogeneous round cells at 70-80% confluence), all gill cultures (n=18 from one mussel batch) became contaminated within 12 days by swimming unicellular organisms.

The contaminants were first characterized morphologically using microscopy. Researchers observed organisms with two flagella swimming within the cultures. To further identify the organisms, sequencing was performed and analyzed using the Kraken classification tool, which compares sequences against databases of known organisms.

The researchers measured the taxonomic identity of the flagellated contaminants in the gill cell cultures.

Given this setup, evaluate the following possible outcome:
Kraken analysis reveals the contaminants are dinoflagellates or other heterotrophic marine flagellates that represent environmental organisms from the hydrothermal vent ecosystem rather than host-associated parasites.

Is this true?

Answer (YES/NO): YES